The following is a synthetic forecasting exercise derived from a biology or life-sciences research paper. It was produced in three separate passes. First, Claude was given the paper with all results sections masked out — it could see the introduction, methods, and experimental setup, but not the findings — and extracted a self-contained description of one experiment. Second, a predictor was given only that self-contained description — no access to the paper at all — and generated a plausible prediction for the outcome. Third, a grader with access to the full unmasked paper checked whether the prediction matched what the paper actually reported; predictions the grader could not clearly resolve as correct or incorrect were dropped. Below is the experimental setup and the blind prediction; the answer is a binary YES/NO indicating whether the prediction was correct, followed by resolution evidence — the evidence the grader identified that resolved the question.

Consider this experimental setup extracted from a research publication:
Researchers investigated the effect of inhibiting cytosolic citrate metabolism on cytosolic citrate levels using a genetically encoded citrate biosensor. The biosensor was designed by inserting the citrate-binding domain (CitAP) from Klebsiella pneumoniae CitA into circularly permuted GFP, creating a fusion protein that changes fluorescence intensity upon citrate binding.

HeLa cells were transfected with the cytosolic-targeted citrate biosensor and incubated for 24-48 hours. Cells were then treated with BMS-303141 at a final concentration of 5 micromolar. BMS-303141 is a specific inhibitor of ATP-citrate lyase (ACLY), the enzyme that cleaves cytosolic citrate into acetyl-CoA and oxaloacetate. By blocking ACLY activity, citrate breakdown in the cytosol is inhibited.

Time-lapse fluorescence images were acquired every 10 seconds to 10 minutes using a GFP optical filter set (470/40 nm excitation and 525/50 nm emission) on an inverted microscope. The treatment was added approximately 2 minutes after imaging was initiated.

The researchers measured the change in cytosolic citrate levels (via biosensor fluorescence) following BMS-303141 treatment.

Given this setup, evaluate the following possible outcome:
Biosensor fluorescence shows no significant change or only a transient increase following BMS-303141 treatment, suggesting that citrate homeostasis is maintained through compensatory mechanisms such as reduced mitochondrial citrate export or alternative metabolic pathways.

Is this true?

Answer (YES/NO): NO